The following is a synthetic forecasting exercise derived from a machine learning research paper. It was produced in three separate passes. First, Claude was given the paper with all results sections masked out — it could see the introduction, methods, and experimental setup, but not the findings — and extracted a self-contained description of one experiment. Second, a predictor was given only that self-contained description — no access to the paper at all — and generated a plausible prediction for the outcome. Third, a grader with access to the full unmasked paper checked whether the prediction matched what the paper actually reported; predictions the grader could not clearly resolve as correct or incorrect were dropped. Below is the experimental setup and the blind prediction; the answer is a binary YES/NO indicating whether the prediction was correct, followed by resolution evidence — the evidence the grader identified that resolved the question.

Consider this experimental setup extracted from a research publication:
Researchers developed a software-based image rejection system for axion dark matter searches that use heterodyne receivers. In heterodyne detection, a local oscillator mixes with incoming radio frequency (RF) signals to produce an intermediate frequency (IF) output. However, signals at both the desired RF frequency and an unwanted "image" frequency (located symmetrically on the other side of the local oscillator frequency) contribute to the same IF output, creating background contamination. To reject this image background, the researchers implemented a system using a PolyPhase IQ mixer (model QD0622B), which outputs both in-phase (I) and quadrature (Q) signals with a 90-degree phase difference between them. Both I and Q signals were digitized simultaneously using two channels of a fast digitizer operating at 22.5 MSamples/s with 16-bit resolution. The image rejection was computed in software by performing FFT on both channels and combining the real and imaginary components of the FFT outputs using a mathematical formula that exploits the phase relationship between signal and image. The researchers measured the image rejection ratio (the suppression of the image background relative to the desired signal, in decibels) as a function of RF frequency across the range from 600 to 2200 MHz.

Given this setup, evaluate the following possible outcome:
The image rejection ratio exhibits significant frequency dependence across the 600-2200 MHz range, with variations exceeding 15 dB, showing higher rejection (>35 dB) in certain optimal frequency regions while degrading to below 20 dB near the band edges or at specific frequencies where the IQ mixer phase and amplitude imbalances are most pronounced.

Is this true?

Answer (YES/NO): NO